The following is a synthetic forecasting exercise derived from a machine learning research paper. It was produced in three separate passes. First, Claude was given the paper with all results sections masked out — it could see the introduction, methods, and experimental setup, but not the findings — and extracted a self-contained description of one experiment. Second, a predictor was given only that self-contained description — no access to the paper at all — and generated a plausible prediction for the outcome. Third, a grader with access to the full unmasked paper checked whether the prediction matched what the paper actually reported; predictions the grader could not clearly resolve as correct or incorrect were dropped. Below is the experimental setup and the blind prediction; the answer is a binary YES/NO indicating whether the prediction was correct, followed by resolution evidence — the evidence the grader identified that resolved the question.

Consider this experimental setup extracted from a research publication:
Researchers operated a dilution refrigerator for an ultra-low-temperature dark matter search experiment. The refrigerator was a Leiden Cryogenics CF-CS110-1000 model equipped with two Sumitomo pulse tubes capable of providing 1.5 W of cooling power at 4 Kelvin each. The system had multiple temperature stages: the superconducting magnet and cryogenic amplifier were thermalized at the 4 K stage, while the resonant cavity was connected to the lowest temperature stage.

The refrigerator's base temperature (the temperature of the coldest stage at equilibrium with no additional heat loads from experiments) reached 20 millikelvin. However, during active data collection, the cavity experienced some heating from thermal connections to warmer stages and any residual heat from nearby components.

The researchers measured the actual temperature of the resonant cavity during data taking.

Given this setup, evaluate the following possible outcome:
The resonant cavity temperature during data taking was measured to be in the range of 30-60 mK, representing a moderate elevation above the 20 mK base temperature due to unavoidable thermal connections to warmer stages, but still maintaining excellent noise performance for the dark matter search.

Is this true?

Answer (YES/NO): YES